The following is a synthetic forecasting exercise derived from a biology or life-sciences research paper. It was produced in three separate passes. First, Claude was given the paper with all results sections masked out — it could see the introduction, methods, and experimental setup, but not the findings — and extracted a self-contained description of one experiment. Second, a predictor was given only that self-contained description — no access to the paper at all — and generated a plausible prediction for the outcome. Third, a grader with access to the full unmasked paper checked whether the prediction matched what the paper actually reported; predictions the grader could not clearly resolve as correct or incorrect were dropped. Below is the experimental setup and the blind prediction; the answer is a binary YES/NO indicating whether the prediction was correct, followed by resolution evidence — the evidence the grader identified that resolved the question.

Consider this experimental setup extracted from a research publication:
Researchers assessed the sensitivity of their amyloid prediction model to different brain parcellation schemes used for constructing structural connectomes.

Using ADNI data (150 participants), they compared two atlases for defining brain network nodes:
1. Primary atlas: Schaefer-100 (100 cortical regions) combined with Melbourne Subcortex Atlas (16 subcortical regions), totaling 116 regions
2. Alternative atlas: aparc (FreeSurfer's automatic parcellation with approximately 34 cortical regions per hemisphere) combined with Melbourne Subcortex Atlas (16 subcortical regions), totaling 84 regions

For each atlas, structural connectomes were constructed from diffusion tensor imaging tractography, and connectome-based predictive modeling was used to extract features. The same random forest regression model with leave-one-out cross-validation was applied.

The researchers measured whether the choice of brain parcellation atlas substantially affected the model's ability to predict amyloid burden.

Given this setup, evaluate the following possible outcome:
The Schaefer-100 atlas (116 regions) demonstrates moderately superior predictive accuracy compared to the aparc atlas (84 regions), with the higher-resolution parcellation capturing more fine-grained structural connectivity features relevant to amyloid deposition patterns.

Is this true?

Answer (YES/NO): NO